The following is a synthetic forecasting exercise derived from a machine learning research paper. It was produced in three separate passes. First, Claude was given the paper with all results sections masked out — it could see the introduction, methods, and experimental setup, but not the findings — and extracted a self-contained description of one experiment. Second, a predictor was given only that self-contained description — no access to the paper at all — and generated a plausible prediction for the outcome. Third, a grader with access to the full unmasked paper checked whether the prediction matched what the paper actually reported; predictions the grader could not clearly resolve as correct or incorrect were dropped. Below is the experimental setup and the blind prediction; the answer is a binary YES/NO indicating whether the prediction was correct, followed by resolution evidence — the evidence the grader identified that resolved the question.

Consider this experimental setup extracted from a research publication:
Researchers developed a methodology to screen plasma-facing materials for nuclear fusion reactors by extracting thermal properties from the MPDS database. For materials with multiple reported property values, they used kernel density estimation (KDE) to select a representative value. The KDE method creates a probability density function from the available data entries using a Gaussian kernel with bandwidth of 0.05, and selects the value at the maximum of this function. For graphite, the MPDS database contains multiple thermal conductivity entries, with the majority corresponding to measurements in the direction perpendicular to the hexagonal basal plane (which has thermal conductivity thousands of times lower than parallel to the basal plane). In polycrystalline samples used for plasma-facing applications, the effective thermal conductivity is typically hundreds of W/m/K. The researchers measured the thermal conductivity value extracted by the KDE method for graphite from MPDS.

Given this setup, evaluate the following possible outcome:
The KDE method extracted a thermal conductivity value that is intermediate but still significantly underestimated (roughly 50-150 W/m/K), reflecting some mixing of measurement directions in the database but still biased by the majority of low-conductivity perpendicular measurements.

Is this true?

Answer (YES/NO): NO